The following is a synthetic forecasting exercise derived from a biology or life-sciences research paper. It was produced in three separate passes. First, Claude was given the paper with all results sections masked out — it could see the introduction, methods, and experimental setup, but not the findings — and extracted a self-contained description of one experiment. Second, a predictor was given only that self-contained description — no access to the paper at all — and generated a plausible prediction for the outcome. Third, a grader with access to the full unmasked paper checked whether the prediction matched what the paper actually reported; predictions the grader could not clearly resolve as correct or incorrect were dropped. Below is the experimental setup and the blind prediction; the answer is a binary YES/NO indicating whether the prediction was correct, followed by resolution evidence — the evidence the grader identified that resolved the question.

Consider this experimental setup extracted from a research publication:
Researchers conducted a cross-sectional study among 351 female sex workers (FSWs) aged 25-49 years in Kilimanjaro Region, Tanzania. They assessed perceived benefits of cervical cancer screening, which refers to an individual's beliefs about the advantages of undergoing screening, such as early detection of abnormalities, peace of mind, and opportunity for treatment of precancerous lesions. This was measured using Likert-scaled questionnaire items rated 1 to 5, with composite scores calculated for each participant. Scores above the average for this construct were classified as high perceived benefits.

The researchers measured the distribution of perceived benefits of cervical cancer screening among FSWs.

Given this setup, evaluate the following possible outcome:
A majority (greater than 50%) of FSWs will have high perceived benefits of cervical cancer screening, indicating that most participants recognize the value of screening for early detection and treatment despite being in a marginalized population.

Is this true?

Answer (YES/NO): YES